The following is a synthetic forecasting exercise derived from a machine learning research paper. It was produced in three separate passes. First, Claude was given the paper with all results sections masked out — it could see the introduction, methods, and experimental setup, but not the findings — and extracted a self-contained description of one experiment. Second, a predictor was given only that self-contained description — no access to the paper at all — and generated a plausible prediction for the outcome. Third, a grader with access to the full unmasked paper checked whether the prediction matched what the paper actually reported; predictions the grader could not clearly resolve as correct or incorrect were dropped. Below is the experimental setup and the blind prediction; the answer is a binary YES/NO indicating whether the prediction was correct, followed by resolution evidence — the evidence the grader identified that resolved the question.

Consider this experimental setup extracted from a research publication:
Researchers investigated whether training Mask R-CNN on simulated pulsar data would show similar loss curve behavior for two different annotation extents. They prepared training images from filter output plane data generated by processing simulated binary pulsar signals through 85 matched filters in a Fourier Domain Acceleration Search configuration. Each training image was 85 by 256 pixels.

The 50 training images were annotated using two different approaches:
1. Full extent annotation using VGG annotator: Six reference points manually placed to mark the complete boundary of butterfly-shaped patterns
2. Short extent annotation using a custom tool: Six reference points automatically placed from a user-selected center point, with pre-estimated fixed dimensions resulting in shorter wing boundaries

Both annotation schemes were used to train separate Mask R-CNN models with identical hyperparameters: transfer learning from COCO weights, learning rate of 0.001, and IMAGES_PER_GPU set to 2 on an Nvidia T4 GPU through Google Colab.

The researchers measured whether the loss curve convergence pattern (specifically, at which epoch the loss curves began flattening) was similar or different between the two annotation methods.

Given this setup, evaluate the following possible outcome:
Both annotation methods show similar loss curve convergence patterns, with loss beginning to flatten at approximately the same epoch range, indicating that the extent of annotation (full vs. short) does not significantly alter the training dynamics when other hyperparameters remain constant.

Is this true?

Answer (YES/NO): YES